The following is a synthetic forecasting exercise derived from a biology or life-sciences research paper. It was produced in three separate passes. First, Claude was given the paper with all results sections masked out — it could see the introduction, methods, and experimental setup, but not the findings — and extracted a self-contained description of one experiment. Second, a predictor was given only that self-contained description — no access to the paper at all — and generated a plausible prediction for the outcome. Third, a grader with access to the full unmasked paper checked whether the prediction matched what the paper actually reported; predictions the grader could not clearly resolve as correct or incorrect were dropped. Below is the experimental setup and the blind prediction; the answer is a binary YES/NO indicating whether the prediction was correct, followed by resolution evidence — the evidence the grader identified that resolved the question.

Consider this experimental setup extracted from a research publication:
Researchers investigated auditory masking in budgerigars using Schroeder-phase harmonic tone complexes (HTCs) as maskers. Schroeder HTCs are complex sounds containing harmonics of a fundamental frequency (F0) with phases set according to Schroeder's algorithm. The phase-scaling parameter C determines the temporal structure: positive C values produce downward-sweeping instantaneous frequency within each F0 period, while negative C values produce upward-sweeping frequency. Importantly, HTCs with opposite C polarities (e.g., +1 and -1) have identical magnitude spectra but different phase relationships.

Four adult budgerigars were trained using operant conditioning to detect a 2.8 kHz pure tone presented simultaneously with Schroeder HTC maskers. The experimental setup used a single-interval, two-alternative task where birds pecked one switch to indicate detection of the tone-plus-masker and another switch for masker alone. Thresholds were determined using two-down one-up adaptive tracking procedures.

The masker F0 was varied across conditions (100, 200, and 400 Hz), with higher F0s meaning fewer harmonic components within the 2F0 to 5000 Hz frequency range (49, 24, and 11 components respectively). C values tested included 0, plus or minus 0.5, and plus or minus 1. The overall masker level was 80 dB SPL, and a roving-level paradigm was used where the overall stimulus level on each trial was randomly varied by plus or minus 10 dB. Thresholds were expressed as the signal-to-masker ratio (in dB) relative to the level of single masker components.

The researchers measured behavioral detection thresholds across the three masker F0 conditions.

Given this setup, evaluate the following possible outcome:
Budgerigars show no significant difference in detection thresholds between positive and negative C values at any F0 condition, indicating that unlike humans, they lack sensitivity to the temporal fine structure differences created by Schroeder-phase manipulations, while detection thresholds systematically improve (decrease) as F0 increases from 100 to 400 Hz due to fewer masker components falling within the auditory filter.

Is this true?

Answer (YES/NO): NO